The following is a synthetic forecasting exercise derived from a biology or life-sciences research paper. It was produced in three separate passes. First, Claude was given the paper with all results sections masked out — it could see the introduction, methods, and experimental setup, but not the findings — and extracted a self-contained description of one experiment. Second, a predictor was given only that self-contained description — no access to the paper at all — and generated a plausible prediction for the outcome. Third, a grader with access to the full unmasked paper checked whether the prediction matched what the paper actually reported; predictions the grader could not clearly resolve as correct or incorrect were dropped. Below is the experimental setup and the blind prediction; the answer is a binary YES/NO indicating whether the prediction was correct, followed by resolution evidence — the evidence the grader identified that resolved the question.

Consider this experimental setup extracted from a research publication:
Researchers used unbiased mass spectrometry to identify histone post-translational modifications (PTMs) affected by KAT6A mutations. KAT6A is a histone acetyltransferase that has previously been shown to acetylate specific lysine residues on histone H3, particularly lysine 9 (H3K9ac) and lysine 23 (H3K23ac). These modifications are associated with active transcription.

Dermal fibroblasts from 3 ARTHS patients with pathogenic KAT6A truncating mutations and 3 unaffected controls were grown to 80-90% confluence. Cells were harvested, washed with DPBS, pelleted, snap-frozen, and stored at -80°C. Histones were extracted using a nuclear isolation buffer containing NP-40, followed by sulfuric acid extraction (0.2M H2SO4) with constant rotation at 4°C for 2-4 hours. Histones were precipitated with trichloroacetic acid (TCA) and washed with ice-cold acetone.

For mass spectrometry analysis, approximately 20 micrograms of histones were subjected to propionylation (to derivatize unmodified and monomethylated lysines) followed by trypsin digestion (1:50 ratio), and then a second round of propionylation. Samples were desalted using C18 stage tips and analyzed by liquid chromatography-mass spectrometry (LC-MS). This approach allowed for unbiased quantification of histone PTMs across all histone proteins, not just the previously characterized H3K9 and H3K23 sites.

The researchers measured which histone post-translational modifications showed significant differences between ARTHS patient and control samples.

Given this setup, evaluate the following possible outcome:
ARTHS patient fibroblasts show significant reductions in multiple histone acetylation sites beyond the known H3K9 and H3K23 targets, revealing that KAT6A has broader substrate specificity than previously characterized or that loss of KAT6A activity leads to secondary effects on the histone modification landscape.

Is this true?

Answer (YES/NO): YES